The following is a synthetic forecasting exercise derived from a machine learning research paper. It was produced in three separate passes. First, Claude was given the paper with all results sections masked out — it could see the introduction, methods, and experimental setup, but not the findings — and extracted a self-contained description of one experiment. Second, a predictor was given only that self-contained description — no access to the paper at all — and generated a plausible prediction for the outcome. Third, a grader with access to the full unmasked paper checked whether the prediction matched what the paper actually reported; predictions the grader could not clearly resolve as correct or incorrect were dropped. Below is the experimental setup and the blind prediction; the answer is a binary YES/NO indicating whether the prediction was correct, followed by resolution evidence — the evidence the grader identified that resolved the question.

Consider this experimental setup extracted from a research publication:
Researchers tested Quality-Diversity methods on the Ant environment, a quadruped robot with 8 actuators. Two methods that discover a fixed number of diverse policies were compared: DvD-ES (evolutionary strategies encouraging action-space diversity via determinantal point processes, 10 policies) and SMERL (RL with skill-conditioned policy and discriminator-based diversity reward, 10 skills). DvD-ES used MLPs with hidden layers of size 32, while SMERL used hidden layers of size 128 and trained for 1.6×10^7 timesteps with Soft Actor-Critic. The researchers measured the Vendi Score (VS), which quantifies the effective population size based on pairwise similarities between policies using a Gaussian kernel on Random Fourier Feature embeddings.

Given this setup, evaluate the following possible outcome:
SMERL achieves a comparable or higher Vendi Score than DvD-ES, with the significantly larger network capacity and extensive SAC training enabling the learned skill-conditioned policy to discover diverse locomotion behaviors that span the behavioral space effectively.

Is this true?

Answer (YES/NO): YES